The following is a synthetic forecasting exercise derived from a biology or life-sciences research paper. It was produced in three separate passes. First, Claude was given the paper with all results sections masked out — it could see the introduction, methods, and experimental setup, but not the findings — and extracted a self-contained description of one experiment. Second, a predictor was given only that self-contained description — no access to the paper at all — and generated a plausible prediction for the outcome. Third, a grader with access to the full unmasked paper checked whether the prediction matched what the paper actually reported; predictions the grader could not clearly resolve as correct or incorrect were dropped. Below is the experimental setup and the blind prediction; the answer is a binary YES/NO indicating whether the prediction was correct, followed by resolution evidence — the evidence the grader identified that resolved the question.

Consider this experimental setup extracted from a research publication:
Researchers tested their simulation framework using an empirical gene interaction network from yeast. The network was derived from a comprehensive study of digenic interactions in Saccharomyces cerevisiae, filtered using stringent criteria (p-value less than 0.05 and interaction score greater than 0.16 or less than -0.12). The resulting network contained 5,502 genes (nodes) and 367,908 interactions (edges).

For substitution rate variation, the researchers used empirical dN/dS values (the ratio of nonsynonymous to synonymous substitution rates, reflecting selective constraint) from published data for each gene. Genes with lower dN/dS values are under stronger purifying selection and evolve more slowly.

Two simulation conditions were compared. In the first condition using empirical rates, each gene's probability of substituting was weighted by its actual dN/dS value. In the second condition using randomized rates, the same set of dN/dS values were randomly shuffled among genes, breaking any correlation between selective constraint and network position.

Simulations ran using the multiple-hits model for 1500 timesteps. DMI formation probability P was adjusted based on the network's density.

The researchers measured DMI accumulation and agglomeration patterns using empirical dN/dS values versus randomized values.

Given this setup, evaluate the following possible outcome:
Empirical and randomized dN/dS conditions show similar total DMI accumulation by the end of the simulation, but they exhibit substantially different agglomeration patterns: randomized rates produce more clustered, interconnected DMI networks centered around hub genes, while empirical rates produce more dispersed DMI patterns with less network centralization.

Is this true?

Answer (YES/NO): NO